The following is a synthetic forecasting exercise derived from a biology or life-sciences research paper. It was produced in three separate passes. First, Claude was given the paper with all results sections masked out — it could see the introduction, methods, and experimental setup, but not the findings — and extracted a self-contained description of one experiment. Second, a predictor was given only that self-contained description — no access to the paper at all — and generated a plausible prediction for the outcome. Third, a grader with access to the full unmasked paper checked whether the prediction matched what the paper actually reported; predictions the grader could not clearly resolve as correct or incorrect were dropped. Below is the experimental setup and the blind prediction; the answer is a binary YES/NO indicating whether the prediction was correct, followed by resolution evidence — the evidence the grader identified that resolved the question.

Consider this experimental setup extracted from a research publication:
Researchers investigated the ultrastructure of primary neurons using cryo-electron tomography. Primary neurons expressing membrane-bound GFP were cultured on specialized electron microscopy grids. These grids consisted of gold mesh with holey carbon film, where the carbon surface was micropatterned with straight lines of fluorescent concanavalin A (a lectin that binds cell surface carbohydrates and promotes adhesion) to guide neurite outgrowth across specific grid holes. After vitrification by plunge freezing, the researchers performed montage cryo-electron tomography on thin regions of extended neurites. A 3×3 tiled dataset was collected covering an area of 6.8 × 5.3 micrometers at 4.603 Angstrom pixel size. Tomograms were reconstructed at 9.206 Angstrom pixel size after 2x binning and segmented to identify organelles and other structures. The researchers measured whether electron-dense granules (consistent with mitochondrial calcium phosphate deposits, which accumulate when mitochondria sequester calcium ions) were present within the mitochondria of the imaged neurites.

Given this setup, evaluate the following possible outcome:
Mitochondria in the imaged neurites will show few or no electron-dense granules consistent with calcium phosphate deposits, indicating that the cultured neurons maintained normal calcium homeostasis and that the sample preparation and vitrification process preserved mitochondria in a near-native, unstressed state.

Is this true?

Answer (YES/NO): NO